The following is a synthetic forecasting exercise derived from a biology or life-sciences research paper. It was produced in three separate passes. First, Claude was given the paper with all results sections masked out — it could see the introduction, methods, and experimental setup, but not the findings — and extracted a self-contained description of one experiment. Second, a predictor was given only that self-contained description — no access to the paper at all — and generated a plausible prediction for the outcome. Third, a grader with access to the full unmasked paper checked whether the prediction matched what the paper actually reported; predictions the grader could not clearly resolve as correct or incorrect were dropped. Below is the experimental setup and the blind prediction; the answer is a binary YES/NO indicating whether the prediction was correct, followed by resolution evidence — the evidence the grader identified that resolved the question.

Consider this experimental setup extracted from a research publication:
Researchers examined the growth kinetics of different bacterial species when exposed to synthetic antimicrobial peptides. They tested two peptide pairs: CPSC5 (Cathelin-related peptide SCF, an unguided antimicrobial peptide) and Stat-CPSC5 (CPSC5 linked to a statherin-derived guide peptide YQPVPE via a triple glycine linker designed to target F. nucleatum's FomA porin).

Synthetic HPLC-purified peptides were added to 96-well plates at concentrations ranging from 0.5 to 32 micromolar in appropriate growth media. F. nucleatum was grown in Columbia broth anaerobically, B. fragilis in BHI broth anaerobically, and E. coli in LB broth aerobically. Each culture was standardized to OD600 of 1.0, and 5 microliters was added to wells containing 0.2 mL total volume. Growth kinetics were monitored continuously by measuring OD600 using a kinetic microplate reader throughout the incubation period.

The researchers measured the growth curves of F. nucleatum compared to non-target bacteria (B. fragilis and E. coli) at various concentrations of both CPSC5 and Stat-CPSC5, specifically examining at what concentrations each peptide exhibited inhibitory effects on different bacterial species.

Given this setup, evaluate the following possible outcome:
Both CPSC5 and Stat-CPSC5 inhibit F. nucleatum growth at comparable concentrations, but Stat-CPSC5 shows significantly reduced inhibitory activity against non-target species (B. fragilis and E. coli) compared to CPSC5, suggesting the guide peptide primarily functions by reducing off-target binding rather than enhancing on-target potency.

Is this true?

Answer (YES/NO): YES